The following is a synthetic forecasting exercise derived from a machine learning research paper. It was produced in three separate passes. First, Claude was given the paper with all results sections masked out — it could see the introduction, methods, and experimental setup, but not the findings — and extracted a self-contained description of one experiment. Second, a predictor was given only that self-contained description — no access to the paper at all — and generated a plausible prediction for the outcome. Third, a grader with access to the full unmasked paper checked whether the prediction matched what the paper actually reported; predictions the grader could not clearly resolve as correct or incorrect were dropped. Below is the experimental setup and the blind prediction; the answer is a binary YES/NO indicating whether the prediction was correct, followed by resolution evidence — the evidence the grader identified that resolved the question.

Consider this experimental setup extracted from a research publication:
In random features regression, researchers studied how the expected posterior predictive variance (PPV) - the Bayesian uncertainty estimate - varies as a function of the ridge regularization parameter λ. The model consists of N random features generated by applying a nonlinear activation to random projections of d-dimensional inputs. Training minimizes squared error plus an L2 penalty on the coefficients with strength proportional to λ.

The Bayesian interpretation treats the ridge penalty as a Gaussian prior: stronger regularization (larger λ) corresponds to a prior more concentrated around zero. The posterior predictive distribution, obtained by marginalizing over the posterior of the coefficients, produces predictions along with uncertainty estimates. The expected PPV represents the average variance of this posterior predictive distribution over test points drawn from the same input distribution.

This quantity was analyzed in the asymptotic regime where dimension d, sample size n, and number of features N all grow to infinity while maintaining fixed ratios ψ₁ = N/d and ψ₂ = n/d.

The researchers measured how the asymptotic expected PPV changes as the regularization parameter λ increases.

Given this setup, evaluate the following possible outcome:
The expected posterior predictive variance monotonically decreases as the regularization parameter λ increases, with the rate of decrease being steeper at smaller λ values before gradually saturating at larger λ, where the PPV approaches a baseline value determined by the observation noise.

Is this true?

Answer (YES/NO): NO